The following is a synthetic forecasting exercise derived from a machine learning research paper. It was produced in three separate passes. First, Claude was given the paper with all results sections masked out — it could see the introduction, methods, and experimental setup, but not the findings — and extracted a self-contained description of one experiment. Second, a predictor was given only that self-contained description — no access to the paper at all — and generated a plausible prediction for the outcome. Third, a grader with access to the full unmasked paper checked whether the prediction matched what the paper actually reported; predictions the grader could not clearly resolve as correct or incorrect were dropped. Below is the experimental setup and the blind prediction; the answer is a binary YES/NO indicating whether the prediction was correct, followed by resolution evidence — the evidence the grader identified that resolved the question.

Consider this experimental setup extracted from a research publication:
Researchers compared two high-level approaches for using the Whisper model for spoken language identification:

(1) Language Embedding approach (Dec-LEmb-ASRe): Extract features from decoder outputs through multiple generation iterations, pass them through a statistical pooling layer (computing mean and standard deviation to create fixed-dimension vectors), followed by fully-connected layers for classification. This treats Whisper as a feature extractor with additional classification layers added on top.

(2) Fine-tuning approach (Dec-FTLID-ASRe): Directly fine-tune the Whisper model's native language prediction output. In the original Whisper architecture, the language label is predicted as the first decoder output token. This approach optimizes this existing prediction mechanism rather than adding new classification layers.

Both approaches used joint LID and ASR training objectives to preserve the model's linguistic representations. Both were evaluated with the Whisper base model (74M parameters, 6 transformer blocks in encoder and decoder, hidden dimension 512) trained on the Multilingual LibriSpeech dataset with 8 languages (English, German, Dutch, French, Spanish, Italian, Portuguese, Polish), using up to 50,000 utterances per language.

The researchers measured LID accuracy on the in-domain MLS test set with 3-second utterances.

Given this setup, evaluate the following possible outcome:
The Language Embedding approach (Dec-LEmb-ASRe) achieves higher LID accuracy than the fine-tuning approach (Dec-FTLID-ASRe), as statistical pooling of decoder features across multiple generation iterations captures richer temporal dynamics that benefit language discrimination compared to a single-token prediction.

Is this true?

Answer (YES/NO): NO